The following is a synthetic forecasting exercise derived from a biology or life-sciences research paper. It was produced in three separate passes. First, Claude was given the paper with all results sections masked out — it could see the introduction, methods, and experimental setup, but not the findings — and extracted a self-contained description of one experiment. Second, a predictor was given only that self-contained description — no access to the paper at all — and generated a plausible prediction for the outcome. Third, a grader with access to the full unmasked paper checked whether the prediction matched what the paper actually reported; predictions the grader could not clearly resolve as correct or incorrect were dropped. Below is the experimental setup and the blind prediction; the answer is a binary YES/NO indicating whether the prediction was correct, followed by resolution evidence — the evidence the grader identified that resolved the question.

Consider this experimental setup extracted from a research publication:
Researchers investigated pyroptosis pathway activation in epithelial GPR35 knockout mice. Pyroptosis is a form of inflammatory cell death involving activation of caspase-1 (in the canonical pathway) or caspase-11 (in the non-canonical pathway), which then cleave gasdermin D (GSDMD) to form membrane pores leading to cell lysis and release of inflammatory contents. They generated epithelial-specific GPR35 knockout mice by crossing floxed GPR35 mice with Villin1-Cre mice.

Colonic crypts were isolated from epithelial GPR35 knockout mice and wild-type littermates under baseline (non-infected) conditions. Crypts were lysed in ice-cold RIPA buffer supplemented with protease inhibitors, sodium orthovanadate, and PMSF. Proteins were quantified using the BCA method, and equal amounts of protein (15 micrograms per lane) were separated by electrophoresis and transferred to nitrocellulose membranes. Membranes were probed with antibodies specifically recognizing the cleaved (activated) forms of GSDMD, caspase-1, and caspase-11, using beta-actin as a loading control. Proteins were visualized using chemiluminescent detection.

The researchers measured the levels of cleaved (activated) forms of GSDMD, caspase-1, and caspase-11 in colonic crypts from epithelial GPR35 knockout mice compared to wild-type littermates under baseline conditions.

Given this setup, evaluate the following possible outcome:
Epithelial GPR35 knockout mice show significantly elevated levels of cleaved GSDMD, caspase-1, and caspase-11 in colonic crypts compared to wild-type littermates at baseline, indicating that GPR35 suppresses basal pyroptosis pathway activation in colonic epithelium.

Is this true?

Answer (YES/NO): NO